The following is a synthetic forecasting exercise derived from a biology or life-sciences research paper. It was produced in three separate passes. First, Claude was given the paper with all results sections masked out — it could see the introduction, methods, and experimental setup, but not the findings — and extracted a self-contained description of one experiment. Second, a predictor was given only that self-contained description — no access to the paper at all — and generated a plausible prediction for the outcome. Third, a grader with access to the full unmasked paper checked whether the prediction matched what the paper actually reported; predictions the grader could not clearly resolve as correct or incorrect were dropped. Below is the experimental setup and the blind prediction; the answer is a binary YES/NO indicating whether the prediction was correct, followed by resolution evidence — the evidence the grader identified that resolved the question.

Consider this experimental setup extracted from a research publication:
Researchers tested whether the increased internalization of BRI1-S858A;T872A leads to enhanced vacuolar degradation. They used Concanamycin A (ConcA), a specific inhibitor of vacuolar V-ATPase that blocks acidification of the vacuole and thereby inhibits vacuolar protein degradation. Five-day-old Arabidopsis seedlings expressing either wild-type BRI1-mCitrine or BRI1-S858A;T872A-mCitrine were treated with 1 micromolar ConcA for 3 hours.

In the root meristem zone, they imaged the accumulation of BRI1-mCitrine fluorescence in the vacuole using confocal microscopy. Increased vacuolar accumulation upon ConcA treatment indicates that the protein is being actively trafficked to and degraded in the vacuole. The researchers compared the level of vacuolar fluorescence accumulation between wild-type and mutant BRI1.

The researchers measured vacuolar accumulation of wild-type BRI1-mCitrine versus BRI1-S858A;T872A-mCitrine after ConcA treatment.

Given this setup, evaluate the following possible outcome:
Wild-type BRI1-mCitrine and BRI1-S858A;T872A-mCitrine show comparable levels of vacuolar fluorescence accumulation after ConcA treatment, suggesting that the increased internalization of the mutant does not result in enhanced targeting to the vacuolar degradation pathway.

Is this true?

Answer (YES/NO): NO